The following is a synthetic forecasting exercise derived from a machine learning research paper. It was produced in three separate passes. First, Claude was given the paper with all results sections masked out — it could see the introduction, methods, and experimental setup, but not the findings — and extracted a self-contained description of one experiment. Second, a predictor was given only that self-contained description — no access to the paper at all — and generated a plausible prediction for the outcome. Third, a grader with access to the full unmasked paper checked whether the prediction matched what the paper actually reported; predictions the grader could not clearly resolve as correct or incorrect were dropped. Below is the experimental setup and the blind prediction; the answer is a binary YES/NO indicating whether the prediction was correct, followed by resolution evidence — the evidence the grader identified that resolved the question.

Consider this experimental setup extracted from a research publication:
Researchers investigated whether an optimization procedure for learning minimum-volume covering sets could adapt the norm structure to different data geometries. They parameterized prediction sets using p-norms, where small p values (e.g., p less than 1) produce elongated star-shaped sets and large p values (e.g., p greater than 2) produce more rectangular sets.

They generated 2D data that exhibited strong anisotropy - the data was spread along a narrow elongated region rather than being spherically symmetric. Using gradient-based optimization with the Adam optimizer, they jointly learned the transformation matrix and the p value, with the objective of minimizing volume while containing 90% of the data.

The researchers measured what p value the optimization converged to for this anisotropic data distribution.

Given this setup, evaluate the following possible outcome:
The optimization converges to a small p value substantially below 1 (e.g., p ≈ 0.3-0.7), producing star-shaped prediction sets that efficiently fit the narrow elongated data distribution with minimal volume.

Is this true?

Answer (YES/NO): YES